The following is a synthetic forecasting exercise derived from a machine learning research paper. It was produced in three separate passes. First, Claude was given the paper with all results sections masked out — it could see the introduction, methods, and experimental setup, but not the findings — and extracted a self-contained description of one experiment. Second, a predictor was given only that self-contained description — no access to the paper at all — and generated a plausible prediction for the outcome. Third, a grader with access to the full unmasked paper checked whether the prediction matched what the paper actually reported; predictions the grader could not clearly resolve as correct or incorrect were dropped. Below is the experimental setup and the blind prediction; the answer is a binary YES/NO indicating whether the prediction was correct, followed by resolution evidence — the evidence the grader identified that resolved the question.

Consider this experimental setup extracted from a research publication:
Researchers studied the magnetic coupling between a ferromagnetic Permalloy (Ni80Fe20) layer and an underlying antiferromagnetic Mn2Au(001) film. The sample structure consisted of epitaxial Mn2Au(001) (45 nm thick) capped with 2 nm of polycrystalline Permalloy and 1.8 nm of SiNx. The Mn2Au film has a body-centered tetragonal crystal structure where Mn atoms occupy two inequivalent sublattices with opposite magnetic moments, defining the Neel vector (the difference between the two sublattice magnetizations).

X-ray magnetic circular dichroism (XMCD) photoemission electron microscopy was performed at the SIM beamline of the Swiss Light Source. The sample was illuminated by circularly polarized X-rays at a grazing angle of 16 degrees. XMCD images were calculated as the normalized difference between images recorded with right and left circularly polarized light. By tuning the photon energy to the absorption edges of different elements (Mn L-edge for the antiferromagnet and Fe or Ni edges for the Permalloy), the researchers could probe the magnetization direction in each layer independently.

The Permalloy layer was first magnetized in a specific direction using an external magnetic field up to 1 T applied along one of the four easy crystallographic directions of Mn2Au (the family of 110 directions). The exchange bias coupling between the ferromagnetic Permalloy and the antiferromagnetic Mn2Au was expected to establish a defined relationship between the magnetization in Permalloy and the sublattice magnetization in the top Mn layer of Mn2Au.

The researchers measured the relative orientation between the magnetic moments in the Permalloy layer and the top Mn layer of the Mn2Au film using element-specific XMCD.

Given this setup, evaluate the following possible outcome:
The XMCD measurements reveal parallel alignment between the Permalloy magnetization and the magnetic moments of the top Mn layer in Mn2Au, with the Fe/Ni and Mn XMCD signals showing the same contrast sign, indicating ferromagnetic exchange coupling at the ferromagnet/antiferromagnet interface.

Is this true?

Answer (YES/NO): NO